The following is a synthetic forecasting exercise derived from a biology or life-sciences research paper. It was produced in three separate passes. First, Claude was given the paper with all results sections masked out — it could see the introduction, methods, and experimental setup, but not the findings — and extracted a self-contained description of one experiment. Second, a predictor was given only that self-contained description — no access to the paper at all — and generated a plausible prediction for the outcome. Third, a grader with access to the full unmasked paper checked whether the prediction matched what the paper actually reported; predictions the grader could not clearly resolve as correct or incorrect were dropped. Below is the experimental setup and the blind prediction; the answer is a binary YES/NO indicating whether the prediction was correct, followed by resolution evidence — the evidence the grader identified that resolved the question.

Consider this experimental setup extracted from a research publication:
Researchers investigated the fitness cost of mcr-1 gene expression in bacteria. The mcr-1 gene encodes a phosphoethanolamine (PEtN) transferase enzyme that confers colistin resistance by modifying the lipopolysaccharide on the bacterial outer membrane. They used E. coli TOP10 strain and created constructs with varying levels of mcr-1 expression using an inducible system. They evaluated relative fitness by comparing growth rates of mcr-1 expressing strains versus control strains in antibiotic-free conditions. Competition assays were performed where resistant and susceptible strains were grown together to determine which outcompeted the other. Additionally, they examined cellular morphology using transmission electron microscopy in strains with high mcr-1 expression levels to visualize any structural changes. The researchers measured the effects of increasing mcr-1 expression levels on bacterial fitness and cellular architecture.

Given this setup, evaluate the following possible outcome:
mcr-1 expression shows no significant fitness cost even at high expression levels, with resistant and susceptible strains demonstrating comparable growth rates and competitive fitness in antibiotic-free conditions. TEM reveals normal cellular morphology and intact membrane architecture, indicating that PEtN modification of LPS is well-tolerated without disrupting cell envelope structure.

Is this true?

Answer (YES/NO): NO